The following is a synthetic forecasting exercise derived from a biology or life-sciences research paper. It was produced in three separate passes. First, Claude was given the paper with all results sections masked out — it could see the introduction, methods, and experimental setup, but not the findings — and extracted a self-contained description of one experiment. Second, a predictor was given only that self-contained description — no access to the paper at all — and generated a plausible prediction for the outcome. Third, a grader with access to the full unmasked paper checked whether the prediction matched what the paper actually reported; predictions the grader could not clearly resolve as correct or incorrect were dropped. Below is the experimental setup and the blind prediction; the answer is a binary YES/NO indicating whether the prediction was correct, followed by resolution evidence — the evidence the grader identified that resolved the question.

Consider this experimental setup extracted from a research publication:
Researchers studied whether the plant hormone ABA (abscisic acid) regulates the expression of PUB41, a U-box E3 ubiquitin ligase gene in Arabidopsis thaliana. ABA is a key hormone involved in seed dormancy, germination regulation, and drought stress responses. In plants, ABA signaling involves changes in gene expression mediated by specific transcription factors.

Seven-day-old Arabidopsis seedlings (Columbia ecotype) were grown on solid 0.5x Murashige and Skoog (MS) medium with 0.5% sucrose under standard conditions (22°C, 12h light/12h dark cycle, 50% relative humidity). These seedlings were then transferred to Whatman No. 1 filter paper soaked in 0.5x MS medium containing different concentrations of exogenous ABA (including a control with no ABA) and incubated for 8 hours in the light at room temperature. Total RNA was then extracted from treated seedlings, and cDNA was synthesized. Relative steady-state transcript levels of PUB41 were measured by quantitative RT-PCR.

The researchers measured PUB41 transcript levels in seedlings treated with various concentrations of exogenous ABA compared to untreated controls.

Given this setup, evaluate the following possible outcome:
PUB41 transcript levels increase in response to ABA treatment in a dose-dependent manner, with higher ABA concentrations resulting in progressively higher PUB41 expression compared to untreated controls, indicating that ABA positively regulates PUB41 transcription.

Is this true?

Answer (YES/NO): NO